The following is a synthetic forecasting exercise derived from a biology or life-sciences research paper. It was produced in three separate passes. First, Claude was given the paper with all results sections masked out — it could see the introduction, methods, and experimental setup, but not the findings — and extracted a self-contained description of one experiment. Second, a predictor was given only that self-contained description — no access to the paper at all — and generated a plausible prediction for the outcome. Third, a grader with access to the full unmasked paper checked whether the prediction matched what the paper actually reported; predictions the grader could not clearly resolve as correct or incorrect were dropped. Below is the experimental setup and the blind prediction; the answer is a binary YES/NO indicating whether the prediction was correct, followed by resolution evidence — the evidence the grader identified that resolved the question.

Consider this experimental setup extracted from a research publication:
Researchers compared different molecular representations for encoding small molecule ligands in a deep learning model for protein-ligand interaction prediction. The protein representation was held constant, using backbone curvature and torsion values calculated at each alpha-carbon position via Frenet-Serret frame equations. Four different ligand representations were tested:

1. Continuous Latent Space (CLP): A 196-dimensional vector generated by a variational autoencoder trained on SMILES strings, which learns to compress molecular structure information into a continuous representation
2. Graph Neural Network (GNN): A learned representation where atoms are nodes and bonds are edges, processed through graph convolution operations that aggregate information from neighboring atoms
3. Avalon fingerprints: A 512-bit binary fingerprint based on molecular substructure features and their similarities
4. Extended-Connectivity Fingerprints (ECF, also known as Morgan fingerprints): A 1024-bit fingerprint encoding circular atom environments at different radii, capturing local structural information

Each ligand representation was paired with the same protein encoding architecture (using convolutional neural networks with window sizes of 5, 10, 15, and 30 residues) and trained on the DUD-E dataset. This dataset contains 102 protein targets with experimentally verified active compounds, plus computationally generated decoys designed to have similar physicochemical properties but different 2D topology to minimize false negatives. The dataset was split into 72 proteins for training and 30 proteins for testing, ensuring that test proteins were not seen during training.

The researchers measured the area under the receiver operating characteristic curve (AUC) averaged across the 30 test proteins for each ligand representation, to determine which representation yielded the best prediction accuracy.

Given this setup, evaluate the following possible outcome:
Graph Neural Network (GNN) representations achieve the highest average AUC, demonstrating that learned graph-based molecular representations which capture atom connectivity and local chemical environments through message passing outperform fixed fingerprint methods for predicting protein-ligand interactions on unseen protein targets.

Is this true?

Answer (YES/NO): NO